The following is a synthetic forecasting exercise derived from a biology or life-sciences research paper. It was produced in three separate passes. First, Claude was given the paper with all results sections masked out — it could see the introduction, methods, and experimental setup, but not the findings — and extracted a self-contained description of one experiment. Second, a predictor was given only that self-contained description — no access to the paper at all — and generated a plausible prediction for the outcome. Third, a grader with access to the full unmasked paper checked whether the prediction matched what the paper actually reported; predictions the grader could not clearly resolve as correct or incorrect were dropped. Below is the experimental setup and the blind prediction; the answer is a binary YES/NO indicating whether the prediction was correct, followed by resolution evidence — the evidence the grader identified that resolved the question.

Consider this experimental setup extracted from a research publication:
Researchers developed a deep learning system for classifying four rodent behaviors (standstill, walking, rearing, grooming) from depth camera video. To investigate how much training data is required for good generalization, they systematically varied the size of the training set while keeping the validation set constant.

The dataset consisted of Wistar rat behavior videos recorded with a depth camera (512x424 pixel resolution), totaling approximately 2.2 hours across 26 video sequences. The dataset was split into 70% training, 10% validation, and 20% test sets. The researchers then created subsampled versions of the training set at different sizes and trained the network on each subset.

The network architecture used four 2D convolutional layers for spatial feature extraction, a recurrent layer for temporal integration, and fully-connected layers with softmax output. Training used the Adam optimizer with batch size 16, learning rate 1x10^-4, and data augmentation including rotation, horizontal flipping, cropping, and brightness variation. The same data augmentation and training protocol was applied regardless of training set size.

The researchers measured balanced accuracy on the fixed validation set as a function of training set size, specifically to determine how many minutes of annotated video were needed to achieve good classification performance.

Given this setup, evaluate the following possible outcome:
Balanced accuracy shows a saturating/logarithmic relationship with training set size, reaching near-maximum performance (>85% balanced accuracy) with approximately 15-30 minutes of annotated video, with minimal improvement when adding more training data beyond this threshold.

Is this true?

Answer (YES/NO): NO